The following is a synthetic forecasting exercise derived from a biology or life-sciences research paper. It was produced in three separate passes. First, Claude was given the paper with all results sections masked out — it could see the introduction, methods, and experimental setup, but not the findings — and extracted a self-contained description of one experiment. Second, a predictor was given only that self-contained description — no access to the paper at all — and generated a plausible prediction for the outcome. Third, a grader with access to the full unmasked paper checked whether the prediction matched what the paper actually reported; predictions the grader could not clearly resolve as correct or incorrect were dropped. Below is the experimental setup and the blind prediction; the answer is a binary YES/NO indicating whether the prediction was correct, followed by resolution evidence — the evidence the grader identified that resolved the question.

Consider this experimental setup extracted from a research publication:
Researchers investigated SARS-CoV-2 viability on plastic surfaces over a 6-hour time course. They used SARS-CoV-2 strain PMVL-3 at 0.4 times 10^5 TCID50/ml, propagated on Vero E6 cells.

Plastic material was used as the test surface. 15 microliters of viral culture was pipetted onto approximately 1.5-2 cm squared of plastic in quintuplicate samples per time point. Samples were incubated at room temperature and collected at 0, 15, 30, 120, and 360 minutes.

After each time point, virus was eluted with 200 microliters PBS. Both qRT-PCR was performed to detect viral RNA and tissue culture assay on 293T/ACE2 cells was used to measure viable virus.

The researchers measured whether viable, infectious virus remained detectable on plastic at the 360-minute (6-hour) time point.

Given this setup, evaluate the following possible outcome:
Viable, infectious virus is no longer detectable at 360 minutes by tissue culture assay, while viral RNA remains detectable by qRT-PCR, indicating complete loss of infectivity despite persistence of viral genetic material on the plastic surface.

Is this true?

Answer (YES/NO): YES